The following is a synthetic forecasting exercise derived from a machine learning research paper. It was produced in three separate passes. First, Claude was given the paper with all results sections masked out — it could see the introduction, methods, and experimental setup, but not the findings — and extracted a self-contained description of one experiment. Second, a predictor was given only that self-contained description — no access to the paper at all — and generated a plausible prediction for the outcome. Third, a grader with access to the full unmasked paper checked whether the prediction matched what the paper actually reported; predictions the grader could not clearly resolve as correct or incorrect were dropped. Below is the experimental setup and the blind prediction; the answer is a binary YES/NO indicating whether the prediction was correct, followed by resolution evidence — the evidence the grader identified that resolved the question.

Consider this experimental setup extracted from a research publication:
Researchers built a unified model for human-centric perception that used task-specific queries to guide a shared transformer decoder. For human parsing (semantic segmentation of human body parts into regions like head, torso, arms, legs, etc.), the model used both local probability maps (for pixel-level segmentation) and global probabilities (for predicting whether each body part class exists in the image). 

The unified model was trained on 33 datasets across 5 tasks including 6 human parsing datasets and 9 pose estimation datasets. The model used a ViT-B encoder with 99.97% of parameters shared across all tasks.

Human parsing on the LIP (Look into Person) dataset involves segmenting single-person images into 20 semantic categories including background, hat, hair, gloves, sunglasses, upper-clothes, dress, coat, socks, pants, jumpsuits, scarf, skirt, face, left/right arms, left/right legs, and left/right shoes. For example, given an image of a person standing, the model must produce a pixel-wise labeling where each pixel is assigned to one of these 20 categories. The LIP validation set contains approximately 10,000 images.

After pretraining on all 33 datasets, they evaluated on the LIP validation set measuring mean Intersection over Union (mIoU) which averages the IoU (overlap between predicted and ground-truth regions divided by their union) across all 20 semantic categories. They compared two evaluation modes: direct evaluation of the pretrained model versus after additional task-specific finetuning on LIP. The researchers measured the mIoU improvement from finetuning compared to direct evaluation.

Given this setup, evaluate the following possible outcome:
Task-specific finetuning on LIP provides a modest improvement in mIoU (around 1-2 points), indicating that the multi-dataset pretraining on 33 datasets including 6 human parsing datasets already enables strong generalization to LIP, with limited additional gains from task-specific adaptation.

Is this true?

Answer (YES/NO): NO